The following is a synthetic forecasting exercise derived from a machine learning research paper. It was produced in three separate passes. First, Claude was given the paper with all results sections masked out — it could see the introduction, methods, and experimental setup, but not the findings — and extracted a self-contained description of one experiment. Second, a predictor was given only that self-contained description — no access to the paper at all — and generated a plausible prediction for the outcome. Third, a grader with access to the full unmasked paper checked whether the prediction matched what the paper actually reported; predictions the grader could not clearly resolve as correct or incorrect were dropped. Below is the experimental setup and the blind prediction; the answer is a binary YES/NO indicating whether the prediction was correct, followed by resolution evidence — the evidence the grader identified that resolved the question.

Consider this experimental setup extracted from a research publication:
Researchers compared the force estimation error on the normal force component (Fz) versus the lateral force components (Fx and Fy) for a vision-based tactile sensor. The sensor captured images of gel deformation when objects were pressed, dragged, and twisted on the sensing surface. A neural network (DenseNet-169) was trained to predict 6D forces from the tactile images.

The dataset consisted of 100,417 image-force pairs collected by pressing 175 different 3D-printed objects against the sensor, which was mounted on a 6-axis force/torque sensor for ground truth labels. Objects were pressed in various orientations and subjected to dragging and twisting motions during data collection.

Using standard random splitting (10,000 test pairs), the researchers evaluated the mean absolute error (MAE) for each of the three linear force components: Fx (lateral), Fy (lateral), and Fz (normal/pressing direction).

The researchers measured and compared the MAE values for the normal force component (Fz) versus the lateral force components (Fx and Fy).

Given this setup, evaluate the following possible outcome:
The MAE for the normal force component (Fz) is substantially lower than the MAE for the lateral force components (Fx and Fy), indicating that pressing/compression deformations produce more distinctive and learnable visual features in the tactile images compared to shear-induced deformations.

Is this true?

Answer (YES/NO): NO